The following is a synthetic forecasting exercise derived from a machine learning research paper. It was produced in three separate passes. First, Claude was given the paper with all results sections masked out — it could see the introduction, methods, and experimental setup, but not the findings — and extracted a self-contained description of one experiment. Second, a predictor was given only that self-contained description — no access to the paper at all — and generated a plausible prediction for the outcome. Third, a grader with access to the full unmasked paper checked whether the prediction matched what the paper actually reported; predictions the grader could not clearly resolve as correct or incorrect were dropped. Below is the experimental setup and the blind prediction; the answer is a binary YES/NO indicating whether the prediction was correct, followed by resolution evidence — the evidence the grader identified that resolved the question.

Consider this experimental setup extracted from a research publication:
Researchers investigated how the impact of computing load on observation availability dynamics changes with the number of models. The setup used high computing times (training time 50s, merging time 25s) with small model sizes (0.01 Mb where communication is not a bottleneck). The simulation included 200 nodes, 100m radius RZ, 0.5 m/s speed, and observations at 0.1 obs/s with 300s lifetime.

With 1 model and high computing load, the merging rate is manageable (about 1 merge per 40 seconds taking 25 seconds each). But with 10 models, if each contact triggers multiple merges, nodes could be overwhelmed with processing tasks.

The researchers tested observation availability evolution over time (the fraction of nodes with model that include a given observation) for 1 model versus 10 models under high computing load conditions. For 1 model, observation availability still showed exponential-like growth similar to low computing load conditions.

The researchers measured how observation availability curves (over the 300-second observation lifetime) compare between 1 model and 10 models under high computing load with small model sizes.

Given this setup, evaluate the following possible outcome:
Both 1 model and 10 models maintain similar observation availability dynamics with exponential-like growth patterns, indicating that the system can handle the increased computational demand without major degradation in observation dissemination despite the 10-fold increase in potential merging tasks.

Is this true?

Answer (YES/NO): NO